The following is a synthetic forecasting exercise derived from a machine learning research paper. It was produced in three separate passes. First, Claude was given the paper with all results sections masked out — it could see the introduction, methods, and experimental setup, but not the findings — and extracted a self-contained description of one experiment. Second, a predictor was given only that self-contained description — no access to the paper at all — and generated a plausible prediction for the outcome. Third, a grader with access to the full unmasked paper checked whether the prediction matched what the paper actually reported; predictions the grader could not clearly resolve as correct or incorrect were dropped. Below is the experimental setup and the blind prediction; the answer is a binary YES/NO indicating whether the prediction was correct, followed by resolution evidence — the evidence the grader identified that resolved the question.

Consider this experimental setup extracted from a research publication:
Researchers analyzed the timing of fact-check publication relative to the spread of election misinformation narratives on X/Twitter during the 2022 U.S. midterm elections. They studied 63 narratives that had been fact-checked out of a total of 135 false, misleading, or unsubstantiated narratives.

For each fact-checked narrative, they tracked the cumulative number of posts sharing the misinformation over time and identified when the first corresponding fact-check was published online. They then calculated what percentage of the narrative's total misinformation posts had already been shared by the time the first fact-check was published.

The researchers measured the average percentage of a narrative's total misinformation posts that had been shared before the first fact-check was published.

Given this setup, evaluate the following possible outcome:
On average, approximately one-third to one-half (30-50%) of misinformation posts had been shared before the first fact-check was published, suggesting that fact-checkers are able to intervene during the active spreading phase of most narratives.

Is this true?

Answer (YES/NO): NO